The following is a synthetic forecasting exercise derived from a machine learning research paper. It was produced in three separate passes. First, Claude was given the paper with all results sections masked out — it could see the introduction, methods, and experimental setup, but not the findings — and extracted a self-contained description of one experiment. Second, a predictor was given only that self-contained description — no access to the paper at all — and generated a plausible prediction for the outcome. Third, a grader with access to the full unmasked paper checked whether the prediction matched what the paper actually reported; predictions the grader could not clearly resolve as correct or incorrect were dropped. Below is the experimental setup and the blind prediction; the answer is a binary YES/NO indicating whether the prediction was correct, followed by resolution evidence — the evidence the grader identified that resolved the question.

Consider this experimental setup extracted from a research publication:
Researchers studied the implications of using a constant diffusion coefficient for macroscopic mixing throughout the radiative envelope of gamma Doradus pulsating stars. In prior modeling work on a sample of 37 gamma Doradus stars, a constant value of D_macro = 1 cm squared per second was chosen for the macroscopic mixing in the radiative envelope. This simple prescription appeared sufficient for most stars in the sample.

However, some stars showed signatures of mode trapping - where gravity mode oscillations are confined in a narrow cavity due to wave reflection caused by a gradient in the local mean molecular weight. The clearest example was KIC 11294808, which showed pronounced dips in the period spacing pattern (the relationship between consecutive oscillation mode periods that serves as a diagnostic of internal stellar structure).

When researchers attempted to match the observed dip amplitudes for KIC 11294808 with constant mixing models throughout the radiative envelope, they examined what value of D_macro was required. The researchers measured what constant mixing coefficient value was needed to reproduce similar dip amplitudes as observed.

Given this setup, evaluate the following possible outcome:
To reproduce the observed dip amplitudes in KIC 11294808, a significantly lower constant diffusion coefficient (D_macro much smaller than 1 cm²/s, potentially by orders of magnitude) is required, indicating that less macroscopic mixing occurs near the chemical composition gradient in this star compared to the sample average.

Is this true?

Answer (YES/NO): YES